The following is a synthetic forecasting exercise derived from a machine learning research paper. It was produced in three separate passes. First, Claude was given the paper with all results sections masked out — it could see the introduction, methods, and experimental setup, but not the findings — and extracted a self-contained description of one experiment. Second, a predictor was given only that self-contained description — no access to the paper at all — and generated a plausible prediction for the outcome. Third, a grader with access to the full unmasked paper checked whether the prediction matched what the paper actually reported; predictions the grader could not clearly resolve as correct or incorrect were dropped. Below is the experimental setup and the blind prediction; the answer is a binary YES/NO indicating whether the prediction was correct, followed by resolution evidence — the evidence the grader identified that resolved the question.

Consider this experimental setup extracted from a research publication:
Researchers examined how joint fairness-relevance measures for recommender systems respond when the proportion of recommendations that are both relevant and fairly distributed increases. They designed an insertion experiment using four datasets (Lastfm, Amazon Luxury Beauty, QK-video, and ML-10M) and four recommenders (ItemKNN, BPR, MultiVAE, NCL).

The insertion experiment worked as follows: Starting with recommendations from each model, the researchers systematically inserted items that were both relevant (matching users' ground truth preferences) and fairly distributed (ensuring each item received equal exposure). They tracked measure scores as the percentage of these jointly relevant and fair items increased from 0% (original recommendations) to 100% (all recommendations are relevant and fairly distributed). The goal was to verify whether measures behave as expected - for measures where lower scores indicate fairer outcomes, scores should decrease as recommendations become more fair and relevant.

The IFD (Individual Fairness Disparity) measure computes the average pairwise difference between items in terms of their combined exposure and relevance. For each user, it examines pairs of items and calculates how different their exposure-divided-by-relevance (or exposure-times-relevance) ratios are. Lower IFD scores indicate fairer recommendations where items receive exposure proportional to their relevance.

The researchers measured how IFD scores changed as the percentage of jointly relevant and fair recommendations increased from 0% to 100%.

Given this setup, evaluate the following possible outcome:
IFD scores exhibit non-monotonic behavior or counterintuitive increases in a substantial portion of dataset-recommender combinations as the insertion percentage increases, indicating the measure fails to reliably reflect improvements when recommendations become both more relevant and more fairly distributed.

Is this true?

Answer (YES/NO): YES